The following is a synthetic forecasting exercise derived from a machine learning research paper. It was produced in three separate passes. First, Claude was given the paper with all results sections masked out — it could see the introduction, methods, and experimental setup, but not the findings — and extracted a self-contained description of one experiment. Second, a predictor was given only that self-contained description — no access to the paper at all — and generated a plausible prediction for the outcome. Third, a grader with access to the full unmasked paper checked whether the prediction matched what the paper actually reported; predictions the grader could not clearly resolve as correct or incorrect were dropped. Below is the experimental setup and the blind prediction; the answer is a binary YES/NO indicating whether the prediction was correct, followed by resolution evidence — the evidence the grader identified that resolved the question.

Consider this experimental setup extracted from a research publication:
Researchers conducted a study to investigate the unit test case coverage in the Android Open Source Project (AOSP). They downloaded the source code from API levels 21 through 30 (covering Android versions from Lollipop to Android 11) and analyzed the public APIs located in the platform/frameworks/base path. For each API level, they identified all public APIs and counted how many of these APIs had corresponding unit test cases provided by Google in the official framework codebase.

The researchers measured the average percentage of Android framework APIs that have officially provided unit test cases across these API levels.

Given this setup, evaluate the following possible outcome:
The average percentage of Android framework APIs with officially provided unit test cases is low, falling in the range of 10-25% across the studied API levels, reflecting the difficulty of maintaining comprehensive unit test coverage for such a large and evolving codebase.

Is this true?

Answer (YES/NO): NO